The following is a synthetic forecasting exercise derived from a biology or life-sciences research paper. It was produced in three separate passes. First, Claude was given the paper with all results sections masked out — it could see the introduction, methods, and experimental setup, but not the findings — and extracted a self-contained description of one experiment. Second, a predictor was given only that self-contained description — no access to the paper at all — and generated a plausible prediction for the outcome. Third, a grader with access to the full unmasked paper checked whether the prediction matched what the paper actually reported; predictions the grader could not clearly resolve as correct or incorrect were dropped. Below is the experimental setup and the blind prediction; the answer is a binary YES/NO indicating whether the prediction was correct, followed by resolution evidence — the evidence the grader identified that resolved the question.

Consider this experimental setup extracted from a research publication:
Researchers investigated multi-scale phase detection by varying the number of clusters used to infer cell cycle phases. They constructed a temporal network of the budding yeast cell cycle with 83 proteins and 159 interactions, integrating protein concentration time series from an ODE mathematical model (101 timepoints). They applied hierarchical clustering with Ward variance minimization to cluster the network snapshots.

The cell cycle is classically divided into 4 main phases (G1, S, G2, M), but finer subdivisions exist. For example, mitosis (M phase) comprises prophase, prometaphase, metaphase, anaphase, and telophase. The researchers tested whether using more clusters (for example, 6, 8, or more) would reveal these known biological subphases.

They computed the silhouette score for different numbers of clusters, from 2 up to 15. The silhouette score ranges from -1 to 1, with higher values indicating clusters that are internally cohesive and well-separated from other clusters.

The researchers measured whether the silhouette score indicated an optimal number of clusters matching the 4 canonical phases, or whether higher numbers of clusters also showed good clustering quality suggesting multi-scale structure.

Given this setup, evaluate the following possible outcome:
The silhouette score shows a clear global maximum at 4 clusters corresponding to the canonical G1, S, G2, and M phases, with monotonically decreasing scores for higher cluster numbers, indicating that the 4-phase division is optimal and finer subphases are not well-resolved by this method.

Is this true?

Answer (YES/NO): NO